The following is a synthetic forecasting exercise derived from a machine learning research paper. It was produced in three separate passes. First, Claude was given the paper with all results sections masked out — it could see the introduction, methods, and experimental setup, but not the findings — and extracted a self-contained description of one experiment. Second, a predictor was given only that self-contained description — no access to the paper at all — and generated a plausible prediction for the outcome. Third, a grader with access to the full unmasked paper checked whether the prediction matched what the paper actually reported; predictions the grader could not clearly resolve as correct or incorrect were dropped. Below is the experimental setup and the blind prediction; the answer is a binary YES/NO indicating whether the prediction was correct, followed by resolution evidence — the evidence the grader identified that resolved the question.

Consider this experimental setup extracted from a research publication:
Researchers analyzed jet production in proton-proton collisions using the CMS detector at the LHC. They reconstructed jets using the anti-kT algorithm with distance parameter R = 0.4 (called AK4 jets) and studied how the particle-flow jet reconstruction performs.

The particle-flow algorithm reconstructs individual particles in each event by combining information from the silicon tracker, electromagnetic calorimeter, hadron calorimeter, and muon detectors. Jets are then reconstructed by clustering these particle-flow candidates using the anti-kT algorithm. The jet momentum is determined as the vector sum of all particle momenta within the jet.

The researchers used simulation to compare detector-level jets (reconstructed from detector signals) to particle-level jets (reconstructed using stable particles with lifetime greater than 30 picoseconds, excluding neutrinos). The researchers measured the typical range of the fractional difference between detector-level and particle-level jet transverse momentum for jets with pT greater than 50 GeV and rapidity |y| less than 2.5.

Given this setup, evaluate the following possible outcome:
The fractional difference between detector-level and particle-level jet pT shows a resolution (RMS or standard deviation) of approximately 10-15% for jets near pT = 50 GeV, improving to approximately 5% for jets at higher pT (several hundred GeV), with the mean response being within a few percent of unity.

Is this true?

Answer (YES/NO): NO